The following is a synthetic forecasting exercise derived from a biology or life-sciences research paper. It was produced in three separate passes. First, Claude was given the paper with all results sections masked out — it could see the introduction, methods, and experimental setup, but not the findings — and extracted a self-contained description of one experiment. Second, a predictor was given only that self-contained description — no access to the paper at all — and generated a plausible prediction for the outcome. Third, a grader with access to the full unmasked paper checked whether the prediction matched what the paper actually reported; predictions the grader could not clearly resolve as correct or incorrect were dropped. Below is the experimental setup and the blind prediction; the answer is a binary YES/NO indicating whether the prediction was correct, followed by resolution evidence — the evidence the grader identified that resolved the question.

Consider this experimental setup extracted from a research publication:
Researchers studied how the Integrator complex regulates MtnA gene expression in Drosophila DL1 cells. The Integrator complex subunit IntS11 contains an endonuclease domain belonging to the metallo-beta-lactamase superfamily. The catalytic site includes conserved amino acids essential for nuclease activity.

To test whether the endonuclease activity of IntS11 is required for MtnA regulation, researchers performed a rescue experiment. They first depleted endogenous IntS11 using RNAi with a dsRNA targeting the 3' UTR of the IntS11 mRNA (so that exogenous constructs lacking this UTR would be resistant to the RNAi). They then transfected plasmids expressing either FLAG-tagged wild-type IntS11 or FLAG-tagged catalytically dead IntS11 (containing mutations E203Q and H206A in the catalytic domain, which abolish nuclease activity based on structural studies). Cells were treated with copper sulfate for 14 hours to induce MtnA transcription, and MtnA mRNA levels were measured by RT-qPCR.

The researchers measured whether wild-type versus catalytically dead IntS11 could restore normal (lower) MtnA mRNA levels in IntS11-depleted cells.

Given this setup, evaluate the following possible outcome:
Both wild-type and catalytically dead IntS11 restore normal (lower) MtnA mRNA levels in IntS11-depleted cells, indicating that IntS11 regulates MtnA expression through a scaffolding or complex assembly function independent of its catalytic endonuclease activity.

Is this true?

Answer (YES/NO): NO